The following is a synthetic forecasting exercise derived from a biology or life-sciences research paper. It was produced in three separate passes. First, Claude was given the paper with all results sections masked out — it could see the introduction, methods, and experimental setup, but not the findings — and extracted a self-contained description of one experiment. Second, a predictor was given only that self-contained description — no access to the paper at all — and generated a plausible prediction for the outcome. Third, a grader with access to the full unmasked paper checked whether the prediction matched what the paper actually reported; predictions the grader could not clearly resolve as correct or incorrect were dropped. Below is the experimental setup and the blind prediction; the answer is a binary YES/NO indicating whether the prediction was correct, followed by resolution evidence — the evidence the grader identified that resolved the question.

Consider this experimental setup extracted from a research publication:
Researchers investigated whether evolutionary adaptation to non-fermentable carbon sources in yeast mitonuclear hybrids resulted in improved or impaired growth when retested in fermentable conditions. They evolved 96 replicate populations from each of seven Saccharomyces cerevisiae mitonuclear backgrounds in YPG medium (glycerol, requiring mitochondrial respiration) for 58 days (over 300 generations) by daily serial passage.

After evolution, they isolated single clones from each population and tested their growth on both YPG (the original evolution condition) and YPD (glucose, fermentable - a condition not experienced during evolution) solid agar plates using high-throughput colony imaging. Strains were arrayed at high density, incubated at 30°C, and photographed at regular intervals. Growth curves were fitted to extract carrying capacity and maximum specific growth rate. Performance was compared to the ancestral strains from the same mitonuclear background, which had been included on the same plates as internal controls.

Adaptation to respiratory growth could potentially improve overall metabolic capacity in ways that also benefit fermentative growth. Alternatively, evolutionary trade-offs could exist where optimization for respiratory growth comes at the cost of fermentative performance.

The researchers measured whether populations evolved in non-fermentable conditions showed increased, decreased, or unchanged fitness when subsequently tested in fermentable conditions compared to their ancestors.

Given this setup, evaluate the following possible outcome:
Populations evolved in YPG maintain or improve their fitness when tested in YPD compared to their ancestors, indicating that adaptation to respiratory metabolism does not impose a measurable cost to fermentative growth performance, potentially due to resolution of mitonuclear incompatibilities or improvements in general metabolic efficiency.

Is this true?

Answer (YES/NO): YES